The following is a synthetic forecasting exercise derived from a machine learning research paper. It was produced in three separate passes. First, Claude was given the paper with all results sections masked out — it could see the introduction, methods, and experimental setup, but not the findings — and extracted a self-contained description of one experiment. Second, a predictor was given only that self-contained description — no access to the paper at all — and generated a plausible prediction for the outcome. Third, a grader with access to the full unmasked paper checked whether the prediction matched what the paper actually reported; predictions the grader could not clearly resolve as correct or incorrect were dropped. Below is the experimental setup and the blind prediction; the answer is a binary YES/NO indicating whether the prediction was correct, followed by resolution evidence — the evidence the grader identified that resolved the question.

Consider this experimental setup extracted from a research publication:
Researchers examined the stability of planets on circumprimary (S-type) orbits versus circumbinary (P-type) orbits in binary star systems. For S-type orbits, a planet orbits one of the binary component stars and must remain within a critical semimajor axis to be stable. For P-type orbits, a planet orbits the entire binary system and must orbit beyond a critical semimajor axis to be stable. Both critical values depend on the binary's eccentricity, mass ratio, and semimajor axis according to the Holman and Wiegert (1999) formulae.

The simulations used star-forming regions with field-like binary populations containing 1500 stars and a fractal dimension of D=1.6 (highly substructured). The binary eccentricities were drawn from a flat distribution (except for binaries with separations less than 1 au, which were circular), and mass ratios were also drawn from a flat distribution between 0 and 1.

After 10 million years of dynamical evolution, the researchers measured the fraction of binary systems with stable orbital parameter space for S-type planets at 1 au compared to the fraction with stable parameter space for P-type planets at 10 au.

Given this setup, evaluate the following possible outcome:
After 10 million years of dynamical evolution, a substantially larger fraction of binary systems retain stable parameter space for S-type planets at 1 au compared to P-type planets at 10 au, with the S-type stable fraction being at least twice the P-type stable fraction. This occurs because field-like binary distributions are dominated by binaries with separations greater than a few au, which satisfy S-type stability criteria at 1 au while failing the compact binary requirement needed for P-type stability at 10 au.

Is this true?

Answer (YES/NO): YES